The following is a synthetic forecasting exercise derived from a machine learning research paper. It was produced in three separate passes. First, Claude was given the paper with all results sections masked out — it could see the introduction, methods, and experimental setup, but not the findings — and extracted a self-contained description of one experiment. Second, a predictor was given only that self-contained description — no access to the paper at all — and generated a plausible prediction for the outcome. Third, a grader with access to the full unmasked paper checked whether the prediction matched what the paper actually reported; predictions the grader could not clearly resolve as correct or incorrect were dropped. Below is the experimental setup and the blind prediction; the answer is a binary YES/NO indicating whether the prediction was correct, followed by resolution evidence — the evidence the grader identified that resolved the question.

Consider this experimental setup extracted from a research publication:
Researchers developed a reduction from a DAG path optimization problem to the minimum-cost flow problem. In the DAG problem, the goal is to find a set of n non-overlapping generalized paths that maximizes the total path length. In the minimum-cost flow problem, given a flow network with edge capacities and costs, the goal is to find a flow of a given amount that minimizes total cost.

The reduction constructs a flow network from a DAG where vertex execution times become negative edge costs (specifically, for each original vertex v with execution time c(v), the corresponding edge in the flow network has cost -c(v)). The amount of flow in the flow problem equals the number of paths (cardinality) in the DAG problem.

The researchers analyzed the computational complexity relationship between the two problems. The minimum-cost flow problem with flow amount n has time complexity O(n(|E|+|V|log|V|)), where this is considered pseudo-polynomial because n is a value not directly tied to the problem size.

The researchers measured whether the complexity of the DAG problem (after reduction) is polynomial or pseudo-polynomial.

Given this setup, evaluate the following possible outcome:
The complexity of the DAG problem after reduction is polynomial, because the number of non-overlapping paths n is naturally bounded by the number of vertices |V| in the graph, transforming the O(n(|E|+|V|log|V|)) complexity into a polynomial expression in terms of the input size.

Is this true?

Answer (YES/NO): YES